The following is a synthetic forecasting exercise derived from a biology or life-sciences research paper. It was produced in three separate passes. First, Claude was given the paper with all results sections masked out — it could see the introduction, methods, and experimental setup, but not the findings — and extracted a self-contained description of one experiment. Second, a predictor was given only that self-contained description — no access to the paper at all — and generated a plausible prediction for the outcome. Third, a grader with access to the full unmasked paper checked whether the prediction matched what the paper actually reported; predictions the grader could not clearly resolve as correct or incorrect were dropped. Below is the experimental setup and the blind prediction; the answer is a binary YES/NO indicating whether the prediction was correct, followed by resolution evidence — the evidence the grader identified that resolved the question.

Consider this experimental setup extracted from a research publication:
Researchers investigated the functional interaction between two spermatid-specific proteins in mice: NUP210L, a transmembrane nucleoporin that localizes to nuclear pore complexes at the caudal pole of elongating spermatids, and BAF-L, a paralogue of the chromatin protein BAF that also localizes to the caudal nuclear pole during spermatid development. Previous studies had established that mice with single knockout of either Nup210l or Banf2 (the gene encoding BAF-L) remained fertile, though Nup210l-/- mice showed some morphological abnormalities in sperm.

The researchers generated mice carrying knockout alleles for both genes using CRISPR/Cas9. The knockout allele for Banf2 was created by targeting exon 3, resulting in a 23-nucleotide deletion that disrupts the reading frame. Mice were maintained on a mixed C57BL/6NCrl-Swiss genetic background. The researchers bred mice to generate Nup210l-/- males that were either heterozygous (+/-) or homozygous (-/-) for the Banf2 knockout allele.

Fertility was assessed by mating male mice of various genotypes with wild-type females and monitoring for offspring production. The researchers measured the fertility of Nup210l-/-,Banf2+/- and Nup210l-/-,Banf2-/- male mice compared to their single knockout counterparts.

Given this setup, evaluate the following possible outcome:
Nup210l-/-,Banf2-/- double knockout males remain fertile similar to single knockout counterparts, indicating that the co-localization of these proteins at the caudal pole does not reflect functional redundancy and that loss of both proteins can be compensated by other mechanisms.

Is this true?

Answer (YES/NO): NO